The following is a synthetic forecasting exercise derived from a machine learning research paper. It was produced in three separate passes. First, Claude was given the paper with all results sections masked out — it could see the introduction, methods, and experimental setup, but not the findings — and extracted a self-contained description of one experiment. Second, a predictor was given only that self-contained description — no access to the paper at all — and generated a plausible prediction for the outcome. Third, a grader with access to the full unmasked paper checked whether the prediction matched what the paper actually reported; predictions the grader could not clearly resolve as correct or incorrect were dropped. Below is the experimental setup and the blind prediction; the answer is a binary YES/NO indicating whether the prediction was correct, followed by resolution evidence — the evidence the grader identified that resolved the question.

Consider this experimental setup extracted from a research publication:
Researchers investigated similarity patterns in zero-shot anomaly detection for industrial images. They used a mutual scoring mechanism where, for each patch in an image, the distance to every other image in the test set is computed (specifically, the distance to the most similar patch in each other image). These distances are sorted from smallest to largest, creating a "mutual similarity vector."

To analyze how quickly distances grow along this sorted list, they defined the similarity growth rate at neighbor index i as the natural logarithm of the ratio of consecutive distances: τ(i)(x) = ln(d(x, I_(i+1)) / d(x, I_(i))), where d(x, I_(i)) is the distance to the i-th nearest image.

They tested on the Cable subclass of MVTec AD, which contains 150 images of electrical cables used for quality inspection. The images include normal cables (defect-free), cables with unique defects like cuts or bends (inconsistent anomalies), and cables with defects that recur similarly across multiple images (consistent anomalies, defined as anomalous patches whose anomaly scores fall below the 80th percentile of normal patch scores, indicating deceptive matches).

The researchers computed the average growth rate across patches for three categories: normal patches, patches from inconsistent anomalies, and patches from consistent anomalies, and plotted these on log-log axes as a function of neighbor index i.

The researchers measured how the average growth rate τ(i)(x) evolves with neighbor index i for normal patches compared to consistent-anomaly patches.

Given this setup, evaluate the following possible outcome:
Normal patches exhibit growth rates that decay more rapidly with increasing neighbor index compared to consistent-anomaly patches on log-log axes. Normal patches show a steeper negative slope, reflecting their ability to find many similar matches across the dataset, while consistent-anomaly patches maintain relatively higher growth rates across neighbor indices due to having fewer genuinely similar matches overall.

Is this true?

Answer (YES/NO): NO